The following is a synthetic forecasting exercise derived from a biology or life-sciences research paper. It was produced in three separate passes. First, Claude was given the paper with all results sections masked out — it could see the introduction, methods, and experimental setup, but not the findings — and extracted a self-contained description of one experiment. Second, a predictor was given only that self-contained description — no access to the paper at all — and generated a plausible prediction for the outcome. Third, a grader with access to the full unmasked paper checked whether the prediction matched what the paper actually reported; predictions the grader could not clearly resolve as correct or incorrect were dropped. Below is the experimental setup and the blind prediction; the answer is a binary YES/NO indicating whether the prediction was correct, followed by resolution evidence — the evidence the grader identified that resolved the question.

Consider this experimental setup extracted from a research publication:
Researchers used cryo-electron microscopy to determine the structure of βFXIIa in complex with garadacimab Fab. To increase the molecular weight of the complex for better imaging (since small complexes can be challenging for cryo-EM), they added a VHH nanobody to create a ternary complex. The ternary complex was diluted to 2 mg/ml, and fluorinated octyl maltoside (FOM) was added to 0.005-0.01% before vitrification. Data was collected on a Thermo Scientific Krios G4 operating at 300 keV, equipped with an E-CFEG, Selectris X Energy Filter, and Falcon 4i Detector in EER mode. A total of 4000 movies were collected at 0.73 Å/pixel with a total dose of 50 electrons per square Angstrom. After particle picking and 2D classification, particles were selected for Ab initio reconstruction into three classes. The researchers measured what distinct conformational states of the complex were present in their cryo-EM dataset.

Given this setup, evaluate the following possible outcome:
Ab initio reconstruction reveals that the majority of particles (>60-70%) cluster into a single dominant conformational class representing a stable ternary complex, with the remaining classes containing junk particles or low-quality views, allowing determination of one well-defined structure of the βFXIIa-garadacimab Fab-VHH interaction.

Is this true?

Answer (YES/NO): NO